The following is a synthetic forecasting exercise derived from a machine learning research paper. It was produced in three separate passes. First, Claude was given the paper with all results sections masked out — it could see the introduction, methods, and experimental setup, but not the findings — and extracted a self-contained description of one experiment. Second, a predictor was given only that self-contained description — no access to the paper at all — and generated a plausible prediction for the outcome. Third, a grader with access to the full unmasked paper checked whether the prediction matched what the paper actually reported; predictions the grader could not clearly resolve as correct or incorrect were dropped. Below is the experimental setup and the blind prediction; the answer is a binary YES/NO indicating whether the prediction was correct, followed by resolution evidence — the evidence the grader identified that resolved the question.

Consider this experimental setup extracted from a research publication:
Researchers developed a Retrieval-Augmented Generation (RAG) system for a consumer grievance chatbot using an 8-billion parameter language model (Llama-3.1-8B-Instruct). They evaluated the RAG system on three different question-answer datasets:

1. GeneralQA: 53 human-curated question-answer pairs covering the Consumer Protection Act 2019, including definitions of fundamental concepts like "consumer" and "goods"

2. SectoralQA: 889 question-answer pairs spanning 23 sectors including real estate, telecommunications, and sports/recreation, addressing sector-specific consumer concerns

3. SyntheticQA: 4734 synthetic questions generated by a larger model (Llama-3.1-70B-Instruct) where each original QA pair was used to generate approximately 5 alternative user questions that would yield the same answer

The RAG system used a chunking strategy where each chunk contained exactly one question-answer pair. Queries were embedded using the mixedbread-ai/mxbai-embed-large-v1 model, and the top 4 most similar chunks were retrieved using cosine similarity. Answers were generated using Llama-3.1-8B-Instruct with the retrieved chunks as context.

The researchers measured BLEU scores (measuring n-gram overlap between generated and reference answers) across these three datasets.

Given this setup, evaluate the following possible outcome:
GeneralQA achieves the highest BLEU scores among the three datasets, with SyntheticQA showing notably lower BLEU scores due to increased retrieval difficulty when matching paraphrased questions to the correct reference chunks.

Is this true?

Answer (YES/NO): YES